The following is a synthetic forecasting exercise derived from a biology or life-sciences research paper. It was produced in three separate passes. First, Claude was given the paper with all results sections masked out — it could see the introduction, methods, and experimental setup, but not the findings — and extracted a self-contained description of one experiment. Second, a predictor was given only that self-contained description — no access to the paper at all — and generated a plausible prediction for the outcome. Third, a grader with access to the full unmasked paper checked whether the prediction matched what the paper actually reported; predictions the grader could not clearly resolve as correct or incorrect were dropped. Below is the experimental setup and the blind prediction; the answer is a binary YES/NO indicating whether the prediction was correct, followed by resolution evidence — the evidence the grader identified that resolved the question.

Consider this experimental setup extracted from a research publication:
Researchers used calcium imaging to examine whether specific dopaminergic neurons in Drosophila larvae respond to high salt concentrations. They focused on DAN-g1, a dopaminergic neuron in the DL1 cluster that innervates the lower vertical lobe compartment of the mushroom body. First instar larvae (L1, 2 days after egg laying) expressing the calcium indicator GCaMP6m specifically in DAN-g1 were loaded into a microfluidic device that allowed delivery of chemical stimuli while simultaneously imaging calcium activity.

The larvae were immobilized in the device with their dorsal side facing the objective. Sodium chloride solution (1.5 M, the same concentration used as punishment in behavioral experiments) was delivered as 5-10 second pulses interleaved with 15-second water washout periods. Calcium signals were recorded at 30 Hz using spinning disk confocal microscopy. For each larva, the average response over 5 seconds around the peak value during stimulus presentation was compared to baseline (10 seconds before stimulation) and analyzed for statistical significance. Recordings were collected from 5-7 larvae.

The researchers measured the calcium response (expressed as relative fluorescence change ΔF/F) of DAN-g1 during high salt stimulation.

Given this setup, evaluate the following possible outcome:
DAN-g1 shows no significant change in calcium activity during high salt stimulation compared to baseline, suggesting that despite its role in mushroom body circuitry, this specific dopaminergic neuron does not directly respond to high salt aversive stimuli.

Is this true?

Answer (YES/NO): NO